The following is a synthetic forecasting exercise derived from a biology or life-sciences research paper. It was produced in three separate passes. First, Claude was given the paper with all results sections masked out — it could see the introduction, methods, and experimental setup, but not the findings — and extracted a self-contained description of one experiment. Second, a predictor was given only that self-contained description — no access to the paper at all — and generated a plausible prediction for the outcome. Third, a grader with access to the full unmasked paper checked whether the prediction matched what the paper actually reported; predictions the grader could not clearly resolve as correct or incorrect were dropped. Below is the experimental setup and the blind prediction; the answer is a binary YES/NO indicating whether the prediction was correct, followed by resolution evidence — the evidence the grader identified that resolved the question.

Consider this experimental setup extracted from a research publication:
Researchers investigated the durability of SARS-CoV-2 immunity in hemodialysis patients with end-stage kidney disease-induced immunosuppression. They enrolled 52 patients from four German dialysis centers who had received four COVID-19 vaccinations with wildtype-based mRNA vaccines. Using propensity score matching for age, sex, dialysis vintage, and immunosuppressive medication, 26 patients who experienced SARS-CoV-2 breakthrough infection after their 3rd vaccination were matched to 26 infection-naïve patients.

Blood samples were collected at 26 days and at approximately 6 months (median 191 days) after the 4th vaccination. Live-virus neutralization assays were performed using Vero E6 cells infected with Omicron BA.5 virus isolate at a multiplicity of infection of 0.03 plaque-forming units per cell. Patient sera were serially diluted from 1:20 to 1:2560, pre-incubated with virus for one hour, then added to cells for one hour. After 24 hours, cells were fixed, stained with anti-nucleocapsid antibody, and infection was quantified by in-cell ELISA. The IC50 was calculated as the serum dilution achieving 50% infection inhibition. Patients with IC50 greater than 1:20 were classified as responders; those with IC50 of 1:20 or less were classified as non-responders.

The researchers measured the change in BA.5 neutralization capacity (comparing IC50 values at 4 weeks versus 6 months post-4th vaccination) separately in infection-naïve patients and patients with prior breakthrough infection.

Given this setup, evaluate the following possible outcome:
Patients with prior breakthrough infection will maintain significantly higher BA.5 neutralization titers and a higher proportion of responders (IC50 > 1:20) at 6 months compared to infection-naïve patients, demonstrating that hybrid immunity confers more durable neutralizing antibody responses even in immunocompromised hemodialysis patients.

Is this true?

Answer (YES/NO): YES